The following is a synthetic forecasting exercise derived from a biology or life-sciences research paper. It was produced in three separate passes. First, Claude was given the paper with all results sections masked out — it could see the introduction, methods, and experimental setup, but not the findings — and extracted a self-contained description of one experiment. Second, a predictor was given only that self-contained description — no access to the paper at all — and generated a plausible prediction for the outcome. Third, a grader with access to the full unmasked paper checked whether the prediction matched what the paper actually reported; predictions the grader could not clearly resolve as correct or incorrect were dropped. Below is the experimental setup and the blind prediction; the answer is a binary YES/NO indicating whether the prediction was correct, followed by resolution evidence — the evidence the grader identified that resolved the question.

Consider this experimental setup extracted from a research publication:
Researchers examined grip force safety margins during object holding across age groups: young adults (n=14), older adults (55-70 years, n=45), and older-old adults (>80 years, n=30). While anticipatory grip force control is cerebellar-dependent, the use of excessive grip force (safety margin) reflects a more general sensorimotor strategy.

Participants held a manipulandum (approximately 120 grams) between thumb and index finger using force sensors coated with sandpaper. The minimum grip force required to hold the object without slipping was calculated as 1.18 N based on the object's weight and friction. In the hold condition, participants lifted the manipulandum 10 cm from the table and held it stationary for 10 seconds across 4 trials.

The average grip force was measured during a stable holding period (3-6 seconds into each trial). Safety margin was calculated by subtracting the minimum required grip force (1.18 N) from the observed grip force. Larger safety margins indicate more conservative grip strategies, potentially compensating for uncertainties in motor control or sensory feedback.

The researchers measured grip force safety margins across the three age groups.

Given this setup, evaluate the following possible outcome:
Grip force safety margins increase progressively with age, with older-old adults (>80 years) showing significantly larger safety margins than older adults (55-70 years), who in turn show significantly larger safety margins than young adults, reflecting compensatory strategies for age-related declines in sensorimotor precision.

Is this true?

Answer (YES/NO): NO